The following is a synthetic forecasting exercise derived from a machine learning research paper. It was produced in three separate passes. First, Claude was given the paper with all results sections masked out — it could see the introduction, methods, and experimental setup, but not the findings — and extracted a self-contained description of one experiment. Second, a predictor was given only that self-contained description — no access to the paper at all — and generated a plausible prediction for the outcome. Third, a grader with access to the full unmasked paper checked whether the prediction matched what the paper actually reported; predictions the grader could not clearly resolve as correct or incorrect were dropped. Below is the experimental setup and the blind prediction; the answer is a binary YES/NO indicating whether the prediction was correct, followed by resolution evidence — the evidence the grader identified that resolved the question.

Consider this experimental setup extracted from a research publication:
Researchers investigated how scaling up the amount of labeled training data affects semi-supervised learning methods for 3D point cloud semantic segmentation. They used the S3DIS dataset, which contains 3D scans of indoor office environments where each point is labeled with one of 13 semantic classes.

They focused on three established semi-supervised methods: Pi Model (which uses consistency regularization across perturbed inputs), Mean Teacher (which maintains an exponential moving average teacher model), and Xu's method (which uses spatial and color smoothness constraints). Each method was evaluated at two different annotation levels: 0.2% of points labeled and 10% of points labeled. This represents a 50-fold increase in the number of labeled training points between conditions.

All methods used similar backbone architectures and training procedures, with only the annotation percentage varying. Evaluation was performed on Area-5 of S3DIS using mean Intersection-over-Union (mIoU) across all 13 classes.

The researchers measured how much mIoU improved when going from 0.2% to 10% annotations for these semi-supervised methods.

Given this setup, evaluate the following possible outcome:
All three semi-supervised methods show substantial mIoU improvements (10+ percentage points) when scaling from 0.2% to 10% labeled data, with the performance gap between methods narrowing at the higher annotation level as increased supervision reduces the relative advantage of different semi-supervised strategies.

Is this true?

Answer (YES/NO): NO